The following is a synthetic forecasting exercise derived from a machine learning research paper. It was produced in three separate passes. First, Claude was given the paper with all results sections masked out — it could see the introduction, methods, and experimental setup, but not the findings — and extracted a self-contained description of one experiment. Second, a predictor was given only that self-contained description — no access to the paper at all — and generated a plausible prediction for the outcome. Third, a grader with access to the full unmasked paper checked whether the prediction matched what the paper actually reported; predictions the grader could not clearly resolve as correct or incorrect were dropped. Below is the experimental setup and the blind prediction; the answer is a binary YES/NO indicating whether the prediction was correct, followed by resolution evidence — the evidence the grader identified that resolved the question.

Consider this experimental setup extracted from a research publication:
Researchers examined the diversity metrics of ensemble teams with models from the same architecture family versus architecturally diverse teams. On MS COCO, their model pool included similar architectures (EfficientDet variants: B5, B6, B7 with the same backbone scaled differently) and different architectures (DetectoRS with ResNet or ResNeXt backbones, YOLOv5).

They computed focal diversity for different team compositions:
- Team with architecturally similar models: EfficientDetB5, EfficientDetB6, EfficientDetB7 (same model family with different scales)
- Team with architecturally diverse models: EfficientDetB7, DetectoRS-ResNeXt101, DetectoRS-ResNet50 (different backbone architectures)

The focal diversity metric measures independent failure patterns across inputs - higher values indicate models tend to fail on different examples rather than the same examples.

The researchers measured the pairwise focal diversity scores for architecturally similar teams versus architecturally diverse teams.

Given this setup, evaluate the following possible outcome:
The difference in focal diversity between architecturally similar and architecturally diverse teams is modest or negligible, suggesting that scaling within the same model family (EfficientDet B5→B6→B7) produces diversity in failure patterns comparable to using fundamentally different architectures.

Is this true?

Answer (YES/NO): NO